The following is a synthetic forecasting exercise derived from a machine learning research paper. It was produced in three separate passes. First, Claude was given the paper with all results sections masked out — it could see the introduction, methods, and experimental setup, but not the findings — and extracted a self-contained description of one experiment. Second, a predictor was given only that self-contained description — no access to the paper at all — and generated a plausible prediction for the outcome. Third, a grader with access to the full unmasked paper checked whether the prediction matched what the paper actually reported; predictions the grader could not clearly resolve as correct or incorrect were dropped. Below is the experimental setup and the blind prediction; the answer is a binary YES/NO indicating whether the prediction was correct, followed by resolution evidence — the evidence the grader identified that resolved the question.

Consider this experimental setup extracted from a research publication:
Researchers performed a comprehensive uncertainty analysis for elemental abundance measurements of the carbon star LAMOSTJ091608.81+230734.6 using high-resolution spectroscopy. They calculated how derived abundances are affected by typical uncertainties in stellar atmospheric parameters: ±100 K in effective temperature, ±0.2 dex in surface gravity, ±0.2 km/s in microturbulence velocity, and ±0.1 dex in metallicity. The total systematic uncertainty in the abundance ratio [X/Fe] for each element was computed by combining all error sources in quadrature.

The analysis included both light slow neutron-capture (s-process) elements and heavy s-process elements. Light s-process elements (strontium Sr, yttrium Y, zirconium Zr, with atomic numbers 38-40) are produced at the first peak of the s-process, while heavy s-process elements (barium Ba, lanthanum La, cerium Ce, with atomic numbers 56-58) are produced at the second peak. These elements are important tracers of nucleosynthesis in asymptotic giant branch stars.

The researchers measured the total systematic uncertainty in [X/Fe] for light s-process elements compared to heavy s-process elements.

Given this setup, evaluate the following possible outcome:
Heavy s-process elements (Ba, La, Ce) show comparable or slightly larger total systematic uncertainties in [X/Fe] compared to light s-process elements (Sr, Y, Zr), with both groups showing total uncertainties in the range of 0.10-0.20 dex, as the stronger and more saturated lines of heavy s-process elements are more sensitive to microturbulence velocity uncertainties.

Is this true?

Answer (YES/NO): NO